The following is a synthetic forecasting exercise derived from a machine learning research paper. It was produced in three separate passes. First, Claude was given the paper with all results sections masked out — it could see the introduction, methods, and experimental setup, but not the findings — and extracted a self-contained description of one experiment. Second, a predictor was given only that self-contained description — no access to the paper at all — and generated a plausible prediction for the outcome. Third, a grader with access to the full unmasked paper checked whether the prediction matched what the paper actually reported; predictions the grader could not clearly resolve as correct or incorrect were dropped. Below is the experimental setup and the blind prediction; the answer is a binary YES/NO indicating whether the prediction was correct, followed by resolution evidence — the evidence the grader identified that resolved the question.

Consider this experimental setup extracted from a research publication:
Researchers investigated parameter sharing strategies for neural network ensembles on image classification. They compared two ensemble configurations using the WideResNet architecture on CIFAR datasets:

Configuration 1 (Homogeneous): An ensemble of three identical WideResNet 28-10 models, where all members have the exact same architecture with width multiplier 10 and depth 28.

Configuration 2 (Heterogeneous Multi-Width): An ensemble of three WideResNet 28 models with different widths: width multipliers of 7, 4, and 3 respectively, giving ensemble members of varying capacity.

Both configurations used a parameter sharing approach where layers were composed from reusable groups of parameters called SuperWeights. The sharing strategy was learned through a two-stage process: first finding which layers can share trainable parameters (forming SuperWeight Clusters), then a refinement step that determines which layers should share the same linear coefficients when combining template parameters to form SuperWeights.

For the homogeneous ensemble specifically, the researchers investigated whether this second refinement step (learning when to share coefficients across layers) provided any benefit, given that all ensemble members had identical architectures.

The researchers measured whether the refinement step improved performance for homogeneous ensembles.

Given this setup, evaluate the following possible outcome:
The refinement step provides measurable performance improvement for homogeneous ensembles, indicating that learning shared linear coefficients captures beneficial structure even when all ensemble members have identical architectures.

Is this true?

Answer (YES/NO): NO